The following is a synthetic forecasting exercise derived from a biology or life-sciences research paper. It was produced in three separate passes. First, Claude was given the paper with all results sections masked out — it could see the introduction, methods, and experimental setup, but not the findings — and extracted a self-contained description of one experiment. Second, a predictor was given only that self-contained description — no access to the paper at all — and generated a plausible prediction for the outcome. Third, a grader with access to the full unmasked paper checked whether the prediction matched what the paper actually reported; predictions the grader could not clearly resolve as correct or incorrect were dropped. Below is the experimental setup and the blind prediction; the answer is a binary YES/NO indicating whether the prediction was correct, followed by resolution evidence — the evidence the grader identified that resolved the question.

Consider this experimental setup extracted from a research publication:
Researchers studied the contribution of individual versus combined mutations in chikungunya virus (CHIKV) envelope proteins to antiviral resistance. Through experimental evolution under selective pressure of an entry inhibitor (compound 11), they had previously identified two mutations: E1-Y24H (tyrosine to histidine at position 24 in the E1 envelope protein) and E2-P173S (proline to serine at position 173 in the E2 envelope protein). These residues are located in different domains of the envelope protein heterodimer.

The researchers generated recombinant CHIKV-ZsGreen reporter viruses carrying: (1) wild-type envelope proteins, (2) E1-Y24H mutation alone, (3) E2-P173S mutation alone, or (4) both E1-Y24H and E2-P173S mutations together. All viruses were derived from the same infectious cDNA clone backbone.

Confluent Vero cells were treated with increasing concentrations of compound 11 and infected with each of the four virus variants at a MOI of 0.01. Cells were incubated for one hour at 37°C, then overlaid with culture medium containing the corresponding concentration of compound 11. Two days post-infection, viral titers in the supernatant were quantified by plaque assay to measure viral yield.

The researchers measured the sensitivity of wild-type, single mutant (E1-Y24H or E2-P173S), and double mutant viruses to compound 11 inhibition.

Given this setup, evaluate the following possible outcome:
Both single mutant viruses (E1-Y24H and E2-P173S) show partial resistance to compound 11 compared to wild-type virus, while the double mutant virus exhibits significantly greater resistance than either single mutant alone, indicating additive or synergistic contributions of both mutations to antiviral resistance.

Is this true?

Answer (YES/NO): NO